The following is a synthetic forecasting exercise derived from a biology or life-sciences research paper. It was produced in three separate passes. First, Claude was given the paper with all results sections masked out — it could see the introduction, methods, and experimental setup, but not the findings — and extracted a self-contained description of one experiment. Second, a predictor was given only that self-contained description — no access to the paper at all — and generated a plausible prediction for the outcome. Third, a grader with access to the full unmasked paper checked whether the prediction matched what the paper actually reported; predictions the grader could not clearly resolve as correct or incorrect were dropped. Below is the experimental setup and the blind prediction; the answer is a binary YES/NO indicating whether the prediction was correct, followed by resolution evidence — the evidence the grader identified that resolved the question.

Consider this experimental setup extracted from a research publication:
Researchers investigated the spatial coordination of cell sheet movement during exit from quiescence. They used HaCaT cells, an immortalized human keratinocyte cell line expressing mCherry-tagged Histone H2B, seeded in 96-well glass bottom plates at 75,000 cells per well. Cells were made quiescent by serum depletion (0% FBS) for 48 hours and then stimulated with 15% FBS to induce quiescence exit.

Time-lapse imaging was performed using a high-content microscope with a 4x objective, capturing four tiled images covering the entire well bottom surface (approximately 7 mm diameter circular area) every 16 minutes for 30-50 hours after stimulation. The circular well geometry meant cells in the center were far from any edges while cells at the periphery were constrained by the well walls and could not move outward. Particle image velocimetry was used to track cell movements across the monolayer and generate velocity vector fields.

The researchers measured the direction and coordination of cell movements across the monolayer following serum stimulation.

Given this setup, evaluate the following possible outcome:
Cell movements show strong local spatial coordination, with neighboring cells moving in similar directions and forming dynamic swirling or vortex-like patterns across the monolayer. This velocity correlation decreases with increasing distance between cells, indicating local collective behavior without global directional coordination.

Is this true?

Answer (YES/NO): NO